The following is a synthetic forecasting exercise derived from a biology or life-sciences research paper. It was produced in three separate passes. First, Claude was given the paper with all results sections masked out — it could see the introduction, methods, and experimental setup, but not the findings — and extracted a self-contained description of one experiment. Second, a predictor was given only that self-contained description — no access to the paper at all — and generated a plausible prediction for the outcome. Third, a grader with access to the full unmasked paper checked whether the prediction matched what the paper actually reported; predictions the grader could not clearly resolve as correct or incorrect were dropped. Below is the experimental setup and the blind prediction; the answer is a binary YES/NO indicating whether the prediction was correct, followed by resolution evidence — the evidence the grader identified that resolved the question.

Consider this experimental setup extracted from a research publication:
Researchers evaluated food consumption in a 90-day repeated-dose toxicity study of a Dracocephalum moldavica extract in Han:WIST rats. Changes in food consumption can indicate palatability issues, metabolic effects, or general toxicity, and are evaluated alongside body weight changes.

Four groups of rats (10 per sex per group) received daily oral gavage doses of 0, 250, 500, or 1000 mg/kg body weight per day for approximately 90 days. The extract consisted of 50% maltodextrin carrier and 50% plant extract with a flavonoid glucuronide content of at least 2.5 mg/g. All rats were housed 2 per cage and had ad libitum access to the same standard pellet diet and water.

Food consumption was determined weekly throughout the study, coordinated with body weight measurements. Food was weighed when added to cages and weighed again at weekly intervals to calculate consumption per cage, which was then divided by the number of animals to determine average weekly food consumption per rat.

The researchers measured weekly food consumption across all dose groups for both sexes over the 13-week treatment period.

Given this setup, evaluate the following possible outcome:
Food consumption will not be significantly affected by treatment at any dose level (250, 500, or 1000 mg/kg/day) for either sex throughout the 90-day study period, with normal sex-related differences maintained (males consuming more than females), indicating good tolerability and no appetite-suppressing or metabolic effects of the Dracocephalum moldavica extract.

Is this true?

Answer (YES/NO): YES